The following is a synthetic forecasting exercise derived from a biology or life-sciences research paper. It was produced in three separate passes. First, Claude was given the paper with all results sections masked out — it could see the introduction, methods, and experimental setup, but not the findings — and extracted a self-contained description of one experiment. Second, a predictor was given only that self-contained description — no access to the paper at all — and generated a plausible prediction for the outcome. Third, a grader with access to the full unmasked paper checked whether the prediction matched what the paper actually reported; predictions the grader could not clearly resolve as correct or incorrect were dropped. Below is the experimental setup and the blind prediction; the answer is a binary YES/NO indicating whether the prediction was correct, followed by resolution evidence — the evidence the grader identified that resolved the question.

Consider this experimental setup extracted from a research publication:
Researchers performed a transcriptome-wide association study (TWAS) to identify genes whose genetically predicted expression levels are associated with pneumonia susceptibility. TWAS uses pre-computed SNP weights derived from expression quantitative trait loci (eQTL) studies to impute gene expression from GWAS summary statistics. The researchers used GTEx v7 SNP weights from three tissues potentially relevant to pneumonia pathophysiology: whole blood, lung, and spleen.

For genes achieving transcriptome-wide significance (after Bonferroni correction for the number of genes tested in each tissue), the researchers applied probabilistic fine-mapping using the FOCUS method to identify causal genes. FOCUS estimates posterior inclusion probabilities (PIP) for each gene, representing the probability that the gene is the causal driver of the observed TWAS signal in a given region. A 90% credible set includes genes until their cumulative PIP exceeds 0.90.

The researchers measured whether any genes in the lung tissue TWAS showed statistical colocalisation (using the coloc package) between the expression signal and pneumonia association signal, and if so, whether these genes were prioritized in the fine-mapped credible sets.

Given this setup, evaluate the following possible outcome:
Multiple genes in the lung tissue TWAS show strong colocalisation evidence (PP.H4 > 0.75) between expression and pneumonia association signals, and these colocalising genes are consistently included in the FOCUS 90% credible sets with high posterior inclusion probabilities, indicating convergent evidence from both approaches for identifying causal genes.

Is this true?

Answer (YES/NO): NO